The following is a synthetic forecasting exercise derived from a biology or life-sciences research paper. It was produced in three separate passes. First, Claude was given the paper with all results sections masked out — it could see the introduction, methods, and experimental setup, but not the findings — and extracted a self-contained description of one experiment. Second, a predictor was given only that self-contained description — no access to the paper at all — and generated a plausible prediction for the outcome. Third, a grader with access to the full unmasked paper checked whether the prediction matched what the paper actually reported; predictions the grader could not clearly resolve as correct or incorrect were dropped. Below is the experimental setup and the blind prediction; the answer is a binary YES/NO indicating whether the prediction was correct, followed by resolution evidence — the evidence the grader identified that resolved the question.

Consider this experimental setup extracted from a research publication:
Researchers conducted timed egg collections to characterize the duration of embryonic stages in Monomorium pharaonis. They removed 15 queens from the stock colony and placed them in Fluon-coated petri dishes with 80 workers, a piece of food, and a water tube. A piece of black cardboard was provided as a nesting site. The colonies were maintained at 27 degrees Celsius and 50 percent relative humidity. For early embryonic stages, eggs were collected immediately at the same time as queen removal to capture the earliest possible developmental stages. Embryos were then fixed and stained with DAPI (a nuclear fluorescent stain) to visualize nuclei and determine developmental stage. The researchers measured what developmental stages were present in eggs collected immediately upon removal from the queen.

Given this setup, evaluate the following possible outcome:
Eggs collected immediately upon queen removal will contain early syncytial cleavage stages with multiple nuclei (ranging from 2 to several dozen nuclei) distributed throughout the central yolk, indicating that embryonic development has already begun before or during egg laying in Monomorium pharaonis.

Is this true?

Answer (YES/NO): YES